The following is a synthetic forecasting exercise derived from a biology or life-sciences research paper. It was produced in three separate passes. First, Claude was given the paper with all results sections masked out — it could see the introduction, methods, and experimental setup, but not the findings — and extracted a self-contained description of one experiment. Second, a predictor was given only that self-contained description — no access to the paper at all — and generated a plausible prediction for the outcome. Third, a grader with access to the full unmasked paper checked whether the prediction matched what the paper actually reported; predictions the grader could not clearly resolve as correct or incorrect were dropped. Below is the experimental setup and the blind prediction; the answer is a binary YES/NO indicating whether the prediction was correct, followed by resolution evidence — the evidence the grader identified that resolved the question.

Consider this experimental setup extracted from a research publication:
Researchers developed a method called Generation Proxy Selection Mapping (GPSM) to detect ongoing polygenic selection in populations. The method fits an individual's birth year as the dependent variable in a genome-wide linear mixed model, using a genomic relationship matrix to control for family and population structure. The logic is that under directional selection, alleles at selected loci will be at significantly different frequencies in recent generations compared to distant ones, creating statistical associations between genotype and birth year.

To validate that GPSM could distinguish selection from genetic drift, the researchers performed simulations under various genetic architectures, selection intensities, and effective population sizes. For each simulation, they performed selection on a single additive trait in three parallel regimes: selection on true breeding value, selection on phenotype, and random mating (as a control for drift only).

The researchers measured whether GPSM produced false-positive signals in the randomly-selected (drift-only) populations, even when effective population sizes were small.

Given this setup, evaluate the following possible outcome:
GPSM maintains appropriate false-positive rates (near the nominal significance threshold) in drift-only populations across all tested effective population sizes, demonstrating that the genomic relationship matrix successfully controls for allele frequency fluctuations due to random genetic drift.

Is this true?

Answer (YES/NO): YES